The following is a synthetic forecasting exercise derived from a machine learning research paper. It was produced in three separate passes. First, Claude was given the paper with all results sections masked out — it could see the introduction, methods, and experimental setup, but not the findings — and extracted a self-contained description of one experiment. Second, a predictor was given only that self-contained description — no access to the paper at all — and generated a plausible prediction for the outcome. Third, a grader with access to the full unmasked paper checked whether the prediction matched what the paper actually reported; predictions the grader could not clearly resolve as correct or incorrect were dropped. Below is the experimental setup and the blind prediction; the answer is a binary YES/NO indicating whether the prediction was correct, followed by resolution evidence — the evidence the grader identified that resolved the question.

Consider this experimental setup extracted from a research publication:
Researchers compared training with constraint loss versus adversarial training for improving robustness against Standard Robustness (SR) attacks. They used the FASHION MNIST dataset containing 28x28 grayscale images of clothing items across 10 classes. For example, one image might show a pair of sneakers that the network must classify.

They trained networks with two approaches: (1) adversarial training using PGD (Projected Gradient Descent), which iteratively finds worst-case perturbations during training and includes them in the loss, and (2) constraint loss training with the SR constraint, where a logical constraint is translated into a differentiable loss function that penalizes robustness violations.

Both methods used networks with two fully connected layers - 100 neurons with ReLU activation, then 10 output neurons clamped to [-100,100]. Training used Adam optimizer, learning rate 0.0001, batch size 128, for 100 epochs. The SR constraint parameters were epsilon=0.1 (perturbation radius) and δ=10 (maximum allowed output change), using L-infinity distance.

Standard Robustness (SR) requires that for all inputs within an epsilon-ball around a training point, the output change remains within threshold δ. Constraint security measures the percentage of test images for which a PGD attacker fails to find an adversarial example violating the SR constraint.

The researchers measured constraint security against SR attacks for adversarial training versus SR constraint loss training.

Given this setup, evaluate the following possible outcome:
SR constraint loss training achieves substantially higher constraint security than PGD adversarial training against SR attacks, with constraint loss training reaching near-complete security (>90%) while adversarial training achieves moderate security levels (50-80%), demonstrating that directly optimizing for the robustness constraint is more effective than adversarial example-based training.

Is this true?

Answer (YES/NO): NO